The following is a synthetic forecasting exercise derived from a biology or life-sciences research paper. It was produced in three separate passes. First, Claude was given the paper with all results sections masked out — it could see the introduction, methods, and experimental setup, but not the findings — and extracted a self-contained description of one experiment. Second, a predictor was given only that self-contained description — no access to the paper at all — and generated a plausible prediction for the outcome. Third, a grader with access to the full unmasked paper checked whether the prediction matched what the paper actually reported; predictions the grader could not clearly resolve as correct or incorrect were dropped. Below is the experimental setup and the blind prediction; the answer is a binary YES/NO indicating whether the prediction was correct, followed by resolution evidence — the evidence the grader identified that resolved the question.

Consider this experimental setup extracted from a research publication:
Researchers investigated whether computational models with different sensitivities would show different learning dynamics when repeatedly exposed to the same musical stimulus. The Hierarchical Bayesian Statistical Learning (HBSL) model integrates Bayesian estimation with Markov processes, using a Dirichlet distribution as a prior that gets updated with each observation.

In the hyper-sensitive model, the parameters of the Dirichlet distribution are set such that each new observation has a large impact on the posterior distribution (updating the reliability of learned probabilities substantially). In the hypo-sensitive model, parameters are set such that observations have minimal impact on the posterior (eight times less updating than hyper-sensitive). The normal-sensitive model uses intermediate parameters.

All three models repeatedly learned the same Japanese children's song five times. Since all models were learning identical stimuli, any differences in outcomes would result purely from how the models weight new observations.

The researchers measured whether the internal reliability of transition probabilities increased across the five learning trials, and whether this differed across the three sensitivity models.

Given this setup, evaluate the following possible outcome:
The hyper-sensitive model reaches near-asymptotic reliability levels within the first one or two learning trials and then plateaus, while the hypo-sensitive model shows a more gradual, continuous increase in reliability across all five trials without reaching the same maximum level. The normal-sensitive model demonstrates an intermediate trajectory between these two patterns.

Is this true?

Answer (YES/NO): NO